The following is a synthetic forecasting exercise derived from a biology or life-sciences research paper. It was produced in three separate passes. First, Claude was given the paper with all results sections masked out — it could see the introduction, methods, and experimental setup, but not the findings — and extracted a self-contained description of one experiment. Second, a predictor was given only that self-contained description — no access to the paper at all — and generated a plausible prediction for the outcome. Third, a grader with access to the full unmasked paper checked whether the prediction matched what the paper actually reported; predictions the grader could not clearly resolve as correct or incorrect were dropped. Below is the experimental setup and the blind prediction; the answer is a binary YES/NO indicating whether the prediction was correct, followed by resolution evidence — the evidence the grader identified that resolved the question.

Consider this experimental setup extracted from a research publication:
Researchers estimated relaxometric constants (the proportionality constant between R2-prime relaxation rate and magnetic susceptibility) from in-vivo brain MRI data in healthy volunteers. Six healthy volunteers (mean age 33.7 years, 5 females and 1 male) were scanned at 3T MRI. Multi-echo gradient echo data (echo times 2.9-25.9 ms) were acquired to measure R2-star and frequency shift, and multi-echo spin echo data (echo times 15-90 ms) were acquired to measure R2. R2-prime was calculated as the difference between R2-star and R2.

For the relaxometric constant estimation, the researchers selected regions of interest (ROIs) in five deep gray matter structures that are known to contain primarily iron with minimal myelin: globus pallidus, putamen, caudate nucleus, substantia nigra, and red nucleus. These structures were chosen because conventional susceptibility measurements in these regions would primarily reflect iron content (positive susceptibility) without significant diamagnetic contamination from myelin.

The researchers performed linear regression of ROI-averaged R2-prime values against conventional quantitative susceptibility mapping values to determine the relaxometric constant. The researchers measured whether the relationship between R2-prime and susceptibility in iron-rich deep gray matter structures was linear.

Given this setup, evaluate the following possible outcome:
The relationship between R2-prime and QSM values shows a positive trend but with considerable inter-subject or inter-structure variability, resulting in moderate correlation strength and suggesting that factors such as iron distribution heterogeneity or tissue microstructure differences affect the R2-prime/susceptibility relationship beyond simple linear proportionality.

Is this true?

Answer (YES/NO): YES